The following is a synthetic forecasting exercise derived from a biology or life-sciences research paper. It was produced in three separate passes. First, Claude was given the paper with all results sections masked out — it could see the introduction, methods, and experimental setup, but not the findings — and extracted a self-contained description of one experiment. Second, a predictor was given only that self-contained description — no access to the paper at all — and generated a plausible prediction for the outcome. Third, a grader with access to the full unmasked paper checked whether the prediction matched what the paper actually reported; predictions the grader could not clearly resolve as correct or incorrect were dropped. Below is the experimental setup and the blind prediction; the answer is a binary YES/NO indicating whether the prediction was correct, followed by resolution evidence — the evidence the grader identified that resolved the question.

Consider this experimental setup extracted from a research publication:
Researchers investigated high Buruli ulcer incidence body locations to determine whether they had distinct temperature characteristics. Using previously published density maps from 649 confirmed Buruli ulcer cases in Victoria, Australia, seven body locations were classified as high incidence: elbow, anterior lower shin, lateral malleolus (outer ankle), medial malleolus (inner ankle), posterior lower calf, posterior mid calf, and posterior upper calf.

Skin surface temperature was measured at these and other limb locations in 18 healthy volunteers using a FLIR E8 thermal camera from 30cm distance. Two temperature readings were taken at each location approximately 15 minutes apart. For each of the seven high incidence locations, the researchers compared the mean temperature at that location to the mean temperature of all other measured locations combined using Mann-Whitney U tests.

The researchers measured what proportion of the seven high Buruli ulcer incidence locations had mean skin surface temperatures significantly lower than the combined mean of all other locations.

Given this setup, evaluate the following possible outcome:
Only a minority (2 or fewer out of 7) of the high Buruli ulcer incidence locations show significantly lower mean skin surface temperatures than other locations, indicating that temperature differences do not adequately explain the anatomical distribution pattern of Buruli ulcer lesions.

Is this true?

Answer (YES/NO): NO